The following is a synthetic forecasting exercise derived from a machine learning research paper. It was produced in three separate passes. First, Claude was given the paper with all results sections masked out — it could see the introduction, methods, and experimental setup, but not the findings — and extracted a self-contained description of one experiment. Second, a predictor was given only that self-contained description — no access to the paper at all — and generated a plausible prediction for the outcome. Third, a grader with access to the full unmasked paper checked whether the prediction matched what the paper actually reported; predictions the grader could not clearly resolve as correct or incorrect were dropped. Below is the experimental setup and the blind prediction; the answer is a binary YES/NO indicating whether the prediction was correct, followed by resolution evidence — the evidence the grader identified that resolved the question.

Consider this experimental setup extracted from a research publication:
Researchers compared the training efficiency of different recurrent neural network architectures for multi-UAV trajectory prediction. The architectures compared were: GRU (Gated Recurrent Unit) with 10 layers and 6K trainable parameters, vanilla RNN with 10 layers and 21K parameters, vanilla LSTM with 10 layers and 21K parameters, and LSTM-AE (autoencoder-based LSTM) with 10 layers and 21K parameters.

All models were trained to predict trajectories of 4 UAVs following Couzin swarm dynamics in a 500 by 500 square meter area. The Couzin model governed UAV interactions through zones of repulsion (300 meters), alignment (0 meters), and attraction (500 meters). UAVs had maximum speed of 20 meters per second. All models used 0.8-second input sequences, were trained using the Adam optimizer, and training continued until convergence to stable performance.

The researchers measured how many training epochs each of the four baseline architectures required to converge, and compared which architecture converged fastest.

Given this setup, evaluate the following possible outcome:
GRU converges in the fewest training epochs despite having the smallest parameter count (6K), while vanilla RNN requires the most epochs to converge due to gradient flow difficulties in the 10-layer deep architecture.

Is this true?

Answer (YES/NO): YES